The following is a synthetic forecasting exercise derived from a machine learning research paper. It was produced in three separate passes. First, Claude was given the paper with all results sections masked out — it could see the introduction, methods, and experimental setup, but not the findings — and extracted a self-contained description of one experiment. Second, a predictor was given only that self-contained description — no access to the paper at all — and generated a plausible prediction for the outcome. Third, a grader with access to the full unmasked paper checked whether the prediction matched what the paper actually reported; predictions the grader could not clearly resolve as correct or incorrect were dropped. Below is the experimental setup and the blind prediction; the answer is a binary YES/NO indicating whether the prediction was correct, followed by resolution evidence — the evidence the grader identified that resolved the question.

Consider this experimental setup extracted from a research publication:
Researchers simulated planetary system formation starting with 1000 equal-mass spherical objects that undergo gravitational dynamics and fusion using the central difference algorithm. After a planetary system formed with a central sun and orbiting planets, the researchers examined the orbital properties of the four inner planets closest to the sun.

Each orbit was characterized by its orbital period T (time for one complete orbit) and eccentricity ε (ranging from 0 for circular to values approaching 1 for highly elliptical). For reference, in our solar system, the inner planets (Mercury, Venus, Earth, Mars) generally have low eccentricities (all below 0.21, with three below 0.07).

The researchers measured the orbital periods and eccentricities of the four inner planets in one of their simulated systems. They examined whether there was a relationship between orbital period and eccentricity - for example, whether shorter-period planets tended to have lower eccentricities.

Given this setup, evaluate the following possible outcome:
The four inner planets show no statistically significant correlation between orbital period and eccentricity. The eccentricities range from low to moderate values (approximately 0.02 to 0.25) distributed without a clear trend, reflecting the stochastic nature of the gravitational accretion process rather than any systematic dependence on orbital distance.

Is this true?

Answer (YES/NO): NO